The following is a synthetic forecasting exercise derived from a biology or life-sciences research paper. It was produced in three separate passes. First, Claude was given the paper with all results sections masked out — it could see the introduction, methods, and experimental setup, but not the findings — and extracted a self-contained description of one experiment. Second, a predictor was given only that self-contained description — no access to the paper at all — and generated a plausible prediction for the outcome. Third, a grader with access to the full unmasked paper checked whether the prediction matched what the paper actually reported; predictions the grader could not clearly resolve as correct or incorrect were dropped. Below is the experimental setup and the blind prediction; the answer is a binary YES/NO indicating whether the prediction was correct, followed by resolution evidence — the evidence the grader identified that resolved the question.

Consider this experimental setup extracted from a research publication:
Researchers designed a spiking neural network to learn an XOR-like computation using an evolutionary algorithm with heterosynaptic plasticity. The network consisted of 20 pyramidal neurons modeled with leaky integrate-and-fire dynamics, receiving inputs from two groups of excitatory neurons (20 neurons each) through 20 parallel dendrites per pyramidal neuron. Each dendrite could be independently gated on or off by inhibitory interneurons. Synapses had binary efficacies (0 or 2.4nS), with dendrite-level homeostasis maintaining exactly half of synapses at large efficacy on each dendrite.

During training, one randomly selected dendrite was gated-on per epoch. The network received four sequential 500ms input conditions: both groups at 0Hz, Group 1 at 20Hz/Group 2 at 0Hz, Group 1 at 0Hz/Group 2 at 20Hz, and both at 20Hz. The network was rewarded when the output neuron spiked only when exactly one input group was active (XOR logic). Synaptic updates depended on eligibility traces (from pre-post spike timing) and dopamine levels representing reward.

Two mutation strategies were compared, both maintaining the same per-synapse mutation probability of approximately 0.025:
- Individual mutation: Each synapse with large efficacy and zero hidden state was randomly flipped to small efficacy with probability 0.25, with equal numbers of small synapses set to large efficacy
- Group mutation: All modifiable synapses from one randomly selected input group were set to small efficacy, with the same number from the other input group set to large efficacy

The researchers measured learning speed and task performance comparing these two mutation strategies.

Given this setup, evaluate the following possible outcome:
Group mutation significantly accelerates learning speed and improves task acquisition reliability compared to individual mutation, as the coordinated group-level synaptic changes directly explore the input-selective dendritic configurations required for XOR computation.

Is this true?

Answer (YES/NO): YES